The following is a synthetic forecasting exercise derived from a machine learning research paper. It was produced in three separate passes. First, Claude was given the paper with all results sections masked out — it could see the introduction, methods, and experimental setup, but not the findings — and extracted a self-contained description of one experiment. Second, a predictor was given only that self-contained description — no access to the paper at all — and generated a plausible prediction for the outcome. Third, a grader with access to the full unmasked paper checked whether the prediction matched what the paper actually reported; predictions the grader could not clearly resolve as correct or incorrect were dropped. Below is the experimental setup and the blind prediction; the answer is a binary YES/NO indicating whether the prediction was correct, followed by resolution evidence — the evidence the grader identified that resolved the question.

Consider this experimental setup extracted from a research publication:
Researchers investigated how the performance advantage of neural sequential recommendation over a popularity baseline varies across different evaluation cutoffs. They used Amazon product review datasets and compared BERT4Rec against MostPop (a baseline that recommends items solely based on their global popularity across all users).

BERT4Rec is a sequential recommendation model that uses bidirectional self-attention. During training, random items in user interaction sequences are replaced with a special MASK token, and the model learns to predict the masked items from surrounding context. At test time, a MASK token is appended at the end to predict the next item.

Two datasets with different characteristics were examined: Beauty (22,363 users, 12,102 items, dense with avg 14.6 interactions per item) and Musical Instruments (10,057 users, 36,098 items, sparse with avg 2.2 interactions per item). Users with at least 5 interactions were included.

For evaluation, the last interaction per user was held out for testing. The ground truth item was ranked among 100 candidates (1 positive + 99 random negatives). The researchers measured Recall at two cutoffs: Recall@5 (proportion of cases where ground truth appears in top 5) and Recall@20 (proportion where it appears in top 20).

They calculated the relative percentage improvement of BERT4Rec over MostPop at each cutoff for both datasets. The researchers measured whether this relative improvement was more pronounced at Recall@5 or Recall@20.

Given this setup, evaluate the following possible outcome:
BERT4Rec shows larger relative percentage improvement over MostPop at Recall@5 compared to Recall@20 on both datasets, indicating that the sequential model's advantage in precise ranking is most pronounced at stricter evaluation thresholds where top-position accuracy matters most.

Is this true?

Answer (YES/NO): YES